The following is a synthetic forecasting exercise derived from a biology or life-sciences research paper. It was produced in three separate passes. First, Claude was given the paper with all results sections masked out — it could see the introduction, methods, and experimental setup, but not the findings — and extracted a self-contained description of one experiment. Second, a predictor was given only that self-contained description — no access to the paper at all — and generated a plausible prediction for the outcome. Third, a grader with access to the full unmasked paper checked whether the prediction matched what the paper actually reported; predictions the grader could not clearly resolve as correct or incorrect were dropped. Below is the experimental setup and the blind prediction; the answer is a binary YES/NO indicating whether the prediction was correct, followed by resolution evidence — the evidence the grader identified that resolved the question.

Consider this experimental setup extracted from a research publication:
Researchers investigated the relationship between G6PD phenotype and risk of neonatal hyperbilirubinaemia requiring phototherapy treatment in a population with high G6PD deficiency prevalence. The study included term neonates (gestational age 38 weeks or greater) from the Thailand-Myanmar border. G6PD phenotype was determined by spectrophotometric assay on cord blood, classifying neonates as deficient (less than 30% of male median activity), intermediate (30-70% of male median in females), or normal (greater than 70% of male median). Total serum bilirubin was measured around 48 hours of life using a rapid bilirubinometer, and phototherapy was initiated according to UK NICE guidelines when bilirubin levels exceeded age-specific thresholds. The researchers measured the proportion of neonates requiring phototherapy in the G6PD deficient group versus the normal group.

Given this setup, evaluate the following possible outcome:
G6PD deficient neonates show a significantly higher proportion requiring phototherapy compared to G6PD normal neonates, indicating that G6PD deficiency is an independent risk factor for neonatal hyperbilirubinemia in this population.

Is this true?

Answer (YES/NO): YES